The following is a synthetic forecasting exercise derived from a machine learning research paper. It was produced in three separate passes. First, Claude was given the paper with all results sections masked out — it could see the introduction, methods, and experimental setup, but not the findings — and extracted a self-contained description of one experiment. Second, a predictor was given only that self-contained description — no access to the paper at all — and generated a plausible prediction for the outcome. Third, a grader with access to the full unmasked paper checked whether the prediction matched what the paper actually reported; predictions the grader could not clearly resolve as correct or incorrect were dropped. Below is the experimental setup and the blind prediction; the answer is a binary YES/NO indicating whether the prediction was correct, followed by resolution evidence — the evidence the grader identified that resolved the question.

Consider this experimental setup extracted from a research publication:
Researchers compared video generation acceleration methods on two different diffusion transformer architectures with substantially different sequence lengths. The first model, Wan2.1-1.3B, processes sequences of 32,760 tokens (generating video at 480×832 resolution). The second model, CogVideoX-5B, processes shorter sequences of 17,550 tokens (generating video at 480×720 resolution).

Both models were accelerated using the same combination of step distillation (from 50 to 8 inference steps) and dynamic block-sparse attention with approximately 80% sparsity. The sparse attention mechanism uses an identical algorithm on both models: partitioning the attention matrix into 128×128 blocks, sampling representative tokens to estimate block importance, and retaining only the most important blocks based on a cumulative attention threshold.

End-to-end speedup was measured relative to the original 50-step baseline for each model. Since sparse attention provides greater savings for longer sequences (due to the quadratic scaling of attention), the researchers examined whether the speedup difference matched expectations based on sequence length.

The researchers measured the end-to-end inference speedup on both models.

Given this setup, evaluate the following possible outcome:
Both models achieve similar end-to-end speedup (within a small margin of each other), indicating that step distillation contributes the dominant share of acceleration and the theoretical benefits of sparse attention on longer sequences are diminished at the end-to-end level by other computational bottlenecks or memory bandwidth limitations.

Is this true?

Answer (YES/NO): NO